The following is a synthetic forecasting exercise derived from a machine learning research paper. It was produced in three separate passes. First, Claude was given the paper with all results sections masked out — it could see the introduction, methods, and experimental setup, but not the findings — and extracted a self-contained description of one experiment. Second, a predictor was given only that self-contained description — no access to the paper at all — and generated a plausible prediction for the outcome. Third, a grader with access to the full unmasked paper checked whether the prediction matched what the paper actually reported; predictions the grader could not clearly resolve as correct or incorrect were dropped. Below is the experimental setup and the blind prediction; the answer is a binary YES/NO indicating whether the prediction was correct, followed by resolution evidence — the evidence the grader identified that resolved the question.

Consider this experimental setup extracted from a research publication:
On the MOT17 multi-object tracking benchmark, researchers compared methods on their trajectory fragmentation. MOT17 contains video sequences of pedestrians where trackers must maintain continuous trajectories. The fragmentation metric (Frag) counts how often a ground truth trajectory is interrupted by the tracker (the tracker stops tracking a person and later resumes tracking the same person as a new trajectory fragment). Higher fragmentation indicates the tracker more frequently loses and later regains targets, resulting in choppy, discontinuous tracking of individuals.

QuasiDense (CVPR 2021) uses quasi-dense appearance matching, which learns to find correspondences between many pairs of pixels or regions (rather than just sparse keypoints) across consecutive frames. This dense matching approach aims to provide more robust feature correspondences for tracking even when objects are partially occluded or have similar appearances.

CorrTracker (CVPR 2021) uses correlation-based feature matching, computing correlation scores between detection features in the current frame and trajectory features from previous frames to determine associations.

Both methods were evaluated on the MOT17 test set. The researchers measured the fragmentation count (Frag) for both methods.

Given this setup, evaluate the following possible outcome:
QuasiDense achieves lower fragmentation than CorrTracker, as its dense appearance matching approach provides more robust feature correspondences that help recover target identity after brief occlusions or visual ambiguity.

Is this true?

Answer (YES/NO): NO